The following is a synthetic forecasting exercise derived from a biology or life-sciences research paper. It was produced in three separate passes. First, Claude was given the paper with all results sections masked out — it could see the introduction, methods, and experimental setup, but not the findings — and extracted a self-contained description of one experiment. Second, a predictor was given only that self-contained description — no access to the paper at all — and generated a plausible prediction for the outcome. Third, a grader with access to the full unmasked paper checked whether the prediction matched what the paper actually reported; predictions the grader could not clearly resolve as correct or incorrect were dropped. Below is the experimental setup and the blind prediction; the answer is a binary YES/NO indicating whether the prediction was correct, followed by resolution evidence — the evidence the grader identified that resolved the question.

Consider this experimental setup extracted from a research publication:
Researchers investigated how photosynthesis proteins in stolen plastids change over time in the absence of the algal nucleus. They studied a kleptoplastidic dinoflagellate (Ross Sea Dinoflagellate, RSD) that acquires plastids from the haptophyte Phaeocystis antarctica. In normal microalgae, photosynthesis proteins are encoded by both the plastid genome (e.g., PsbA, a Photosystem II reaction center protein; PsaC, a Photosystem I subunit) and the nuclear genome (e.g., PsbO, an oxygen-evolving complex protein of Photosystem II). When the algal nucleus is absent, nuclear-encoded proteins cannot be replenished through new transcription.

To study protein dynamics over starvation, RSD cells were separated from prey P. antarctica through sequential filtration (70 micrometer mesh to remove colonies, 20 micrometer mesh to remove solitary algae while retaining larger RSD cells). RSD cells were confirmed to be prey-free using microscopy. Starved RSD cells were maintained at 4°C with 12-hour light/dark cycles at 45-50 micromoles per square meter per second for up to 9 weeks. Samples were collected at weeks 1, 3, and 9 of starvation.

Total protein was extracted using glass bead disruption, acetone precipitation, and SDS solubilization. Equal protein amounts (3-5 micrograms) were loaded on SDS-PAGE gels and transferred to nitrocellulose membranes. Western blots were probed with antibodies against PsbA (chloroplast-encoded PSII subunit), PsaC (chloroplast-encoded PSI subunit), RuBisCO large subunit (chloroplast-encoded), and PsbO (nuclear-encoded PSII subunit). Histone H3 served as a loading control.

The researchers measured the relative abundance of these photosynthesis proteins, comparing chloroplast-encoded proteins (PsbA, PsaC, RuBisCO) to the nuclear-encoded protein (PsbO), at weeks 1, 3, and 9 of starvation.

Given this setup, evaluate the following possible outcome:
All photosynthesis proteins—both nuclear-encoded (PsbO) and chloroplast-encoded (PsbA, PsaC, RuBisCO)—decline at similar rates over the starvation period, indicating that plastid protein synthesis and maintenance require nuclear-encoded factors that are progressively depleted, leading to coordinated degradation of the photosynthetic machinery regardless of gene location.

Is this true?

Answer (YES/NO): NO